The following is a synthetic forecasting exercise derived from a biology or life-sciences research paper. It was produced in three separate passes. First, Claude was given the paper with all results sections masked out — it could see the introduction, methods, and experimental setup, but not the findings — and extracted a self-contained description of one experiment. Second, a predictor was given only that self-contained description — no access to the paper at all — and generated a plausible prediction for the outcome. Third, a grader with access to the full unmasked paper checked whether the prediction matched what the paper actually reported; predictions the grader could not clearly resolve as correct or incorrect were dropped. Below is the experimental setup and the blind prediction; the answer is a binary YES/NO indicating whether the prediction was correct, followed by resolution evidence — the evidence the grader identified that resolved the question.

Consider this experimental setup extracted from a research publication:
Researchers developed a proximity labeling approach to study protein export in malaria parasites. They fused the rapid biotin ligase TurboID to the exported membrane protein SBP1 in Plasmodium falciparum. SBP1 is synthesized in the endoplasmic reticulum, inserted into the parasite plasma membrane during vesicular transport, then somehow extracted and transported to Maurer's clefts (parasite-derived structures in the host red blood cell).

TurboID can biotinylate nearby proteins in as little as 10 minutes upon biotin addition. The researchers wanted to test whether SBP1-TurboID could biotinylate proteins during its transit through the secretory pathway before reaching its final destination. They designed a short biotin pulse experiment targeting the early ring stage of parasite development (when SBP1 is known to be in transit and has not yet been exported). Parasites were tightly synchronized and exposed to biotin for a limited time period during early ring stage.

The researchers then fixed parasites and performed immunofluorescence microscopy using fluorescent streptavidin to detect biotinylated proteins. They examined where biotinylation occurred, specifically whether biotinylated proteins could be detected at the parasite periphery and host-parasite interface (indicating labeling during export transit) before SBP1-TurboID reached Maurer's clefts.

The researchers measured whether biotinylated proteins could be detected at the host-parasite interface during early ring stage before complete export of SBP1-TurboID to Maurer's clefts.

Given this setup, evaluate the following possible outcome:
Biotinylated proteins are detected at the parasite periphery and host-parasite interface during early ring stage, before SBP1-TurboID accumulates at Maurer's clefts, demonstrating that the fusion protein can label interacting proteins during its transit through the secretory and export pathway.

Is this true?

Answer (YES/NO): YES